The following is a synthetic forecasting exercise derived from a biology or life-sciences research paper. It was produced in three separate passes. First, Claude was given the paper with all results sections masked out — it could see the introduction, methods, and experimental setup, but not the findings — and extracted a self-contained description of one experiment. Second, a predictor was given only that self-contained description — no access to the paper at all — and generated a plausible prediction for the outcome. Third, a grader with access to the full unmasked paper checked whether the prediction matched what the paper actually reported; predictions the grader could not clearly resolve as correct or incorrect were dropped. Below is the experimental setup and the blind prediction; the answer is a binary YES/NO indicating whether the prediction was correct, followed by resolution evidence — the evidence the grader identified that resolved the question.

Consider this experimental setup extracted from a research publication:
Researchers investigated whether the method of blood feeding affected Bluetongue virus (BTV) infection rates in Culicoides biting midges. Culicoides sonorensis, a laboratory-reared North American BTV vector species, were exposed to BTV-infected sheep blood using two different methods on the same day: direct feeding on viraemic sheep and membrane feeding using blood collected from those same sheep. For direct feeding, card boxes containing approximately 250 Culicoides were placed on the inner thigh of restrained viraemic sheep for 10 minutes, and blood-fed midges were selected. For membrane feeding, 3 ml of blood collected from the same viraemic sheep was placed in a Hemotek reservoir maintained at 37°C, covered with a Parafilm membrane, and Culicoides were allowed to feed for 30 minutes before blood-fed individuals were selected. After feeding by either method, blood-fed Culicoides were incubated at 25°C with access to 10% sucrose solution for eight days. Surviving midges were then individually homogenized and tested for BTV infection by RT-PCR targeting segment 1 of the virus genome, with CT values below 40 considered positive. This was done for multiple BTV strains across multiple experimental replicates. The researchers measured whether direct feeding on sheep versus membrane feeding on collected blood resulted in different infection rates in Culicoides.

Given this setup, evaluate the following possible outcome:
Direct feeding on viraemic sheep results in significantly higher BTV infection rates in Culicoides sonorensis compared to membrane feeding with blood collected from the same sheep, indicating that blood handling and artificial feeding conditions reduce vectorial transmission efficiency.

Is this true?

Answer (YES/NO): NO